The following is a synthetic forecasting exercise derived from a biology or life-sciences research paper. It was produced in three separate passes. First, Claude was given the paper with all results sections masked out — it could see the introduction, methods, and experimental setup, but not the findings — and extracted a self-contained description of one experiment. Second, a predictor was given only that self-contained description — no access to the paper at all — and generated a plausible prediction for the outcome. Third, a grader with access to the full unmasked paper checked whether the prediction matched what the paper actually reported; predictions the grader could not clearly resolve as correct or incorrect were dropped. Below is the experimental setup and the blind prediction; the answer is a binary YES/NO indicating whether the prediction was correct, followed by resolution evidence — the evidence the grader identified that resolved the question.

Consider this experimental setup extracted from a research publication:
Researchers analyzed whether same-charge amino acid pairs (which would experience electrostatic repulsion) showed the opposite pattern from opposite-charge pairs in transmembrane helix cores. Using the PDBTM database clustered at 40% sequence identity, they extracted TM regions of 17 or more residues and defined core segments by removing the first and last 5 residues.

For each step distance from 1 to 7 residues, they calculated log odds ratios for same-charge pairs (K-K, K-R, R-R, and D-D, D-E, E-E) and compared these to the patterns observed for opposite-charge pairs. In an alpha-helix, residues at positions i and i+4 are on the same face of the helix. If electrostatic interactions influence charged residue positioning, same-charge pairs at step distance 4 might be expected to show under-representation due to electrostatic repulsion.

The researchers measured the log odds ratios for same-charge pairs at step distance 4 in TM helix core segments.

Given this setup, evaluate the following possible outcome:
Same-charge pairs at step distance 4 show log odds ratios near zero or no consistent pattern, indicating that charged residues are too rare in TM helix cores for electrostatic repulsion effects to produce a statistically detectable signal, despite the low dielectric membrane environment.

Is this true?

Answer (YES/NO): NO